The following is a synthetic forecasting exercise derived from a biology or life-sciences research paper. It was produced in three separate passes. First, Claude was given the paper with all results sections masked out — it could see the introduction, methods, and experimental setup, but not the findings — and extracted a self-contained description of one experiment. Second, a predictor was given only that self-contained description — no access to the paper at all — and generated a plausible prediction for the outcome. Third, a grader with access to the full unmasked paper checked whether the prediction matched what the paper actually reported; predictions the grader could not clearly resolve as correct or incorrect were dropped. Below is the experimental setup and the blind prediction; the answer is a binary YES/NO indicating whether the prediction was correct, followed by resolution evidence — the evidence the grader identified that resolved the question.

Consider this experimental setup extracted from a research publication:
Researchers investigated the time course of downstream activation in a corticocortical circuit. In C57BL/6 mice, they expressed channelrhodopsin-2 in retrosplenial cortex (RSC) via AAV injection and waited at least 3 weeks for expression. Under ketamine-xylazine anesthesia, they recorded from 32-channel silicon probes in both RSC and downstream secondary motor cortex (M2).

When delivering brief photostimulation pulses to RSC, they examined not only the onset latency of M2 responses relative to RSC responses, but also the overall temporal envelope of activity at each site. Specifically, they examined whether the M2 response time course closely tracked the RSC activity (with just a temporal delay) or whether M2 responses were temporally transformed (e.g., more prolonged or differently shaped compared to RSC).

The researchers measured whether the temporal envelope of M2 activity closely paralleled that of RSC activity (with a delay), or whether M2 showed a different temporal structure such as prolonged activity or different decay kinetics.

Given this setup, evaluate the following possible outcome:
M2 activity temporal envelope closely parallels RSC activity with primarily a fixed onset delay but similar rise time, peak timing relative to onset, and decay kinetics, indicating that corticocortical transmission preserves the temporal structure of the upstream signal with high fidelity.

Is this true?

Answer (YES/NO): NO